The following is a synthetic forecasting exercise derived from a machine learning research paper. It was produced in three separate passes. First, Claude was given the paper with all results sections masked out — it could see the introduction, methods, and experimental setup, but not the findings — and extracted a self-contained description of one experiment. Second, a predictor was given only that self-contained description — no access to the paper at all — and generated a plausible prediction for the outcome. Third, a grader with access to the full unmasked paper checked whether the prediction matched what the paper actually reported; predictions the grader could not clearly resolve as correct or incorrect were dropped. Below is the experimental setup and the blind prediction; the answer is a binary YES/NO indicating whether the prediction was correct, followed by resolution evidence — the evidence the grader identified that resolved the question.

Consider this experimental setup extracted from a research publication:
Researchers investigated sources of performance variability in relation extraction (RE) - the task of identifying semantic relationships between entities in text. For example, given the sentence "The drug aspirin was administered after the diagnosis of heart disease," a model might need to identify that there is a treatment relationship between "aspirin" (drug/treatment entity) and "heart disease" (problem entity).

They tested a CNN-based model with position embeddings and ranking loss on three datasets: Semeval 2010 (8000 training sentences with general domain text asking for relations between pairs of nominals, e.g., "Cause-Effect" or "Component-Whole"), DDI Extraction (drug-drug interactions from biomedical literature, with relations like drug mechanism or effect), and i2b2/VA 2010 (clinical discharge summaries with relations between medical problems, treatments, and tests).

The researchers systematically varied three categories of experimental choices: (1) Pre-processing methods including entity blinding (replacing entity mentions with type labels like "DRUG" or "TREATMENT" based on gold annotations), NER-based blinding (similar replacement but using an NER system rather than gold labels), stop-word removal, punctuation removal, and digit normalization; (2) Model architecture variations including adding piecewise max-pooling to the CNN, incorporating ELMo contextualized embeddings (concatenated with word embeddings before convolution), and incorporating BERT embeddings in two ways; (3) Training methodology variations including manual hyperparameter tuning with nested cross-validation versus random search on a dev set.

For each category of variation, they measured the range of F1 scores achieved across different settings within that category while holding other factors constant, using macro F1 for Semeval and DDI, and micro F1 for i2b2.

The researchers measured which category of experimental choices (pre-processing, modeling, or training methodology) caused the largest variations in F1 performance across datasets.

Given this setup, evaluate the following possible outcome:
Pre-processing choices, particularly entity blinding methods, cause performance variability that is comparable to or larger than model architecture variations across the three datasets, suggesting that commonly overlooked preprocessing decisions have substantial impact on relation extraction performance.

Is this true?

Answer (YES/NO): YES